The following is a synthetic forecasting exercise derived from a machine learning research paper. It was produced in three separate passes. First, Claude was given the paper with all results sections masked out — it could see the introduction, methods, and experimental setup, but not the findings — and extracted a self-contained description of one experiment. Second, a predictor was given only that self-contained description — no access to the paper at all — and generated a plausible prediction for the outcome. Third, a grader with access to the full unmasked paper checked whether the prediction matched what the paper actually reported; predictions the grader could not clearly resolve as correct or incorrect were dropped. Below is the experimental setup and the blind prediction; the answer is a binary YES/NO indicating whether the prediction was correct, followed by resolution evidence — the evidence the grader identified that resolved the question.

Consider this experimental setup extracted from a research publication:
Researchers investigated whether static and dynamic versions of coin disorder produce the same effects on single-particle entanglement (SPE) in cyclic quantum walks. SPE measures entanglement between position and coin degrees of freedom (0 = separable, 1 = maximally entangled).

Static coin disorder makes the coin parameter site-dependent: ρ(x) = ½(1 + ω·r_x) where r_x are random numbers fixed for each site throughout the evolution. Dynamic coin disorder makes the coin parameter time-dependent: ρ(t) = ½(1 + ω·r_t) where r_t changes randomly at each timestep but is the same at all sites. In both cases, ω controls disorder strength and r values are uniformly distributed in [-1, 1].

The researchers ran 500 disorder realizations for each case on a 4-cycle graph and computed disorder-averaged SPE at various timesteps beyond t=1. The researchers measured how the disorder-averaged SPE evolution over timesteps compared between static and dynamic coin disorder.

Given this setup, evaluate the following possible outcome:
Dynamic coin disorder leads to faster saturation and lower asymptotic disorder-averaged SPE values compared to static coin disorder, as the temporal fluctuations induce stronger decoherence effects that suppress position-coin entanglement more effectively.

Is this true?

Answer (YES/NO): NO